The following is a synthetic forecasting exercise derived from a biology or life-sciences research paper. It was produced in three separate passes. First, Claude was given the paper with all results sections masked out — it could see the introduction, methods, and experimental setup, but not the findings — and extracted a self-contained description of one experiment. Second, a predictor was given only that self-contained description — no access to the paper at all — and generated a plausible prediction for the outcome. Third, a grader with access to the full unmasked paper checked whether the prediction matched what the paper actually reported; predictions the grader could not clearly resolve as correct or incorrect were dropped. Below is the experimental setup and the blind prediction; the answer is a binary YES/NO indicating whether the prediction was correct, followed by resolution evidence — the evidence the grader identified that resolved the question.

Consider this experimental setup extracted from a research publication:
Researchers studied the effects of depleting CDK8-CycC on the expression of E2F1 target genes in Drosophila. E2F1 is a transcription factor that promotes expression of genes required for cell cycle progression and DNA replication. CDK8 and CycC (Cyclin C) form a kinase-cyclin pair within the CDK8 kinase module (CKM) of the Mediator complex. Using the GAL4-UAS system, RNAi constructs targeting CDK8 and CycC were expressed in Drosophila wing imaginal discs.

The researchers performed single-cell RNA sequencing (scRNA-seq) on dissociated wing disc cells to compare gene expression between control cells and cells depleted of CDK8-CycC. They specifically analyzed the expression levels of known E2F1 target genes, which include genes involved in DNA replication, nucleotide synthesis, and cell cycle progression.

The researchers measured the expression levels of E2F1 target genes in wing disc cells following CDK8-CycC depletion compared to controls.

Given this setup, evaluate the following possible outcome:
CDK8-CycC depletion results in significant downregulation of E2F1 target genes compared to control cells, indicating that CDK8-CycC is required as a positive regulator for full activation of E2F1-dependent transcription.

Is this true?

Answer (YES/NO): NO